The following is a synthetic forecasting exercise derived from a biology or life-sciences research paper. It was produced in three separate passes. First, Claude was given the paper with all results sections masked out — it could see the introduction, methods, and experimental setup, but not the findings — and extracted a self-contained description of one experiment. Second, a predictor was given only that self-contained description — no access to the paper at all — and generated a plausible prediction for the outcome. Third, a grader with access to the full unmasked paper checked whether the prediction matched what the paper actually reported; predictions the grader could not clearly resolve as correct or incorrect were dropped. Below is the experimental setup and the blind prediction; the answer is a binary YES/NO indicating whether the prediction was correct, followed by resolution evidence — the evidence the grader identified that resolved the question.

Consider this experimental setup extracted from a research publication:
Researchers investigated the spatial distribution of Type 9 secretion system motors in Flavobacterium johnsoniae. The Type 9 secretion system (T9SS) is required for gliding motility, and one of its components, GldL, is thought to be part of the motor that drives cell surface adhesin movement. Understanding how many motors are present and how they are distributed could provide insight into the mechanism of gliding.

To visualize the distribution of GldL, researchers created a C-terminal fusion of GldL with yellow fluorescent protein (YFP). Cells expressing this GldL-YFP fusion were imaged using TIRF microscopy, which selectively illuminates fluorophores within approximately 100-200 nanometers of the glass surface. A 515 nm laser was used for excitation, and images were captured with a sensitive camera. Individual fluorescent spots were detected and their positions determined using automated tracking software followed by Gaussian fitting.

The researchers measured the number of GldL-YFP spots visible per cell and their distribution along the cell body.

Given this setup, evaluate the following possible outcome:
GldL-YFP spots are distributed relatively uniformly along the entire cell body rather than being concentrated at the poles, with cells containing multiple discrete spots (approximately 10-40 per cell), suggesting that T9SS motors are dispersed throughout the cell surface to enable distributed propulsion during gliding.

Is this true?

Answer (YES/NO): NO